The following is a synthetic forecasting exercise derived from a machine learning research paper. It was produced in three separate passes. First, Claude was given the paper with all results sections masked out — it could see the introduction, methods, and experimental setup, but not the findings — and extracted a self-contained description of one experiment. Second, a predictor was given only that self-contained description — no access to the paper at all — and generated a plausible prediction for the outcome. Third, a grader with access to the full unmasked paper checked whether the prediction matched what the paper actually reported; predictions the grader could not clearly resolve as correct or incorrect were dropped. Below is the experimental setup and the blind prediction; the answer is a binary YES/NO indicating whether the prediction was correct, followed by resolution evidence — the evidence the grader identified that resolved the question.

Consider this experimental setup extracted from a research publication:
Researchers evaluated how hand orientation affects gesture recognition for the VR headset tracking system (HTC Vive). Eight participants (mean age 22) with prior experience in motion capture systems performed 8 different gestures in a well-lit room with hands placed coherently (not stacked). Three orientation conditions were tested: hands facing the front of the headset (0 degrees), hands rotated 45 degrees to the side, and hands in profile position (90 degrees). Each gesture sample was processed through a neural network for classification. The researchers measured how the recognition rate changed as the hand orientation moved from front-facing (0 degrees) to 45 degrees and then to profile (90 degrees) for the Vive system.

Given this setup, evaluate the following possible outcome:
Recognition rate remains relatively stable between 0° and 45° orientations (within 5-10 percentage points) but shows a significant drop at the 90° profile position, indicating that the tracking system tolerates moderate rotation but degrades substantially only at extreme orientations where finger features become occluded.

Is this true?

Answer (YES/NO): NO